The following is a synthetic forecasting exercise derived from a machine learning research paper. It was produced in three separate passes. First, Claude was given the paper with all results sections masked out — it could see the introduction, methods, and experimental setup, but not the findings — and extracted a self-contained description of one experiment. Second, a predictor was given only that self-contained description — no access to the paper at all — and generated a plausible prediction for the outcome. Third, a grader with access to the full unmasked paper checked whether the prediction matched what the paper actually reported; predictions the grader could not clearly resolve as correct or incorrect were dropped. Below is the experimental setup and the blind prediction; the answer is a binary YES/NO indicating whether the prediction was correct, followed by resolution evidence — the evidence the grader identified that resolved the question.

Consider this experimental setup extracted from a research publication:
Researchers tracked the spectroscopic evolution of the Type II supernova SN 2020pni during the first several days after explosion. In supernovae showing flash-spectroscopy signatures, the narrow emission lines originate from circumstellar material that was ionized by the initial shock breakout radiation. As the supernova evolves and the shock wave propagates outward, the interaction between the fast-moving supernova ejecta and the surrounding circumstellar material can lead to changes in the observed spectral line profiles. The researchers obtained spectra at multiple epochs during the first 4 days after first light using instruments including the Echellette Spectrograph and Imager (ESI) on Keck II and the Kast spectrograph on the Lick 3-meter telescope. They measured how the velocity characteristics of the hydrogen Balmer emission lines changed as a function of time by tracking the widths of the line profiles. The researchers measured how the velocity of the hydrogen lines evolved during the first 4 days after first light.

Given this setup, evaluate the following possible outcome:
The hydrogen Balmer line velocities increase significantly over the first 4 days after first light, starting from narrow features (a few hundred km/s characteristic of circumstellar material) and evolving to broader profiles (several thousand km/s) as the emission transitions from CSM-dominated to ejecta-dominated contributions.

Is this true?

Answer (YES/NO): NO